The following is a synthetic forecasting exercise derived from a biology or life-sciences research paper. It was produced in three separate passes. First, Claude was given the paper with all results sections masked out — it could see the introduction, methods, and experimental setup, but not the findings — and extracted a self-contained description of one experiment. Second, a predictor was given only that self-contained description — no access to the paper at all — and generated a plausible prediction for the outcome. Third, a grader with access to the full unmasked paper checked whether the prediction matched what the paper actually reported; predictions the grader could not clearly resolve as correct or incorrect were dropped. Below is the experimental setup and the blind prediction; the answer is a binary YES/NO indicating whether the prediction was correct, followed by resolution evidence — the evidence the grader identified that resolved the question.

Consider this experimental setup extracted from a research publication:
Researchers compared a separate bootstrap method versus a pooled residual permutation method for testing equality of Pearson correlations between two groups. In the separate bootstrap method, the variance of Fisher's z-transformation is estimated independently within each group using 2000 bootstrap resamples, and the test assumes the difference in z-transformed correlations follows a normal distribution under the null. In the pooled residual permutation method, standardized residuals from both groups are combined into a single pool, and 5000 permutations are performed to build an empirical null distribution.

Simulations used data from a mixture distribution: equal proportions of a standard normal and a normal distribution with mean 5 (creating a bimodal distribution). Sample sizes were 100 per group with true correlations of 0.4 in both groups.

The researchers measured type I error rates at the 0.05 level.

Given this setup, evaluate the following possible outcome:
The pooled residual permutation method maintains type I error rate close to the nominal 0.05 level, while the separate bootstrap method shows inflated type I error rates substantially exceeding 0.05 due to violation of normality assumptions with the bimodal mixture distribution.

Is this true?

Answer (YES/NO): NO